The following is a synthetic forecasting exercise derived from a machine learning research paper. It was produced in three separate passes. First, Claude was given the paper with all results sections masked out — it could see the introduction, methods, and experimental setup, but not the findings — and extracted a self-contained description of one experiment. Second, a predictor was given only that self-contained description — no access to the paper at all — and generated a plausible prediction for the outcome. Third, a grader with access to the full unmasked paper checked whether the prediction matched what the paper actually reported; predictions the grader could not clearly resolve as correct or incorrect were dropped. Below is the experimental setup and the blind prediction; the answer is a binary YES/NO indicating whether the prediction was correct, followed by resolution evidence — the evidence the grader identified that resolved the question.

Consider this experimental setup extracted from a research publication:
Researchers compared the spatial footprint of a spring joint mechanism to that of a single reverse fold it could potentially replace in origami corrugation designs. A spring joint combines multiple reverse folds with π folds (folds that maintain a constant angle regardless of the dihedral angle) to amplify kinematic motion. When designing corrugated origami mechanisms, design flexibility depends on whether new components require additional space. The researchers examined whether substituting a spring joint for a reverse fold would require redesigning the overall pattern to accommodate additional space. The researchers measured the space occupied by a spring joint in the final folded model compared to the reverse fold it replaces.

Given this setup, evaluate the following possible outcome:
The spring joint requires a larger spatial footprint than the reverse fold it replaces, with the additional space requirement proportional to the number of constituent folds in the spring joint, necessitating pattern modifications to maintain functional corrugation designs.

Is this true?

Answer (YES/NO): NO